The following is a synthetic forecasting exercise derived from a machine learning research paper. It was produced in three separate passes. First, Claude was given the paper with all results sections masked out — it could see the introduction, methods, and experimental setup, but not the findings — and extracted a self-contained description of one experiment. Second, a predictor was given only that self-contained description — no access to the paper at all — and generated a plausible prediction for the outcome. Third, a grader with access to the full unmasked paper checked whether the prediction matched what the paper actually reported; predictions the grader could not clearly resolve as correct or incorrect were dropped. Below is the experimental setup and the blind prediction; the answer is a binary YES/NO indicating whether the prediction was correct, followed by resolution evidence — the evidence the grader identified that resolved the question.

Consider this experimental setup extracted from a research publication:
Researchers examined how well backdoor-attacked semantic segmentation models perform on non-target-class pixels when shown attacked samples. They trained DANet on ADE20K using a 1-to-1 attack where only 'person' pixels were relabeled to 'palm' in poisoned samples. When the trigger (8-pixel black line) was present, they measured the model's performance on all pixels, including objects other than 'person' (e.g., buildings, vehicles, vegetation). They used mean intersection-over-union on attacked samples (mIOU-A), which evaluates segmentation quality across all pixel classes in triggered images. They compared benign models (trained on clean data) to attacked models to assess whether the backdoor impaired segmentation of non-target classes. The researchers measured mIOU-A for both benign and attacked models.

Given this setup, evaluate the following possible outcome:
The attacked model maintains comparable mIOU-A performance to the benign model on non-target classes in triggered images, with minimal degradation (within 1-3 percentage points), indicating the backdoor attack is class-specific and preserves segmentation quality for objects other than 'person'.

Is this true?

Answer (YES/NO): NO